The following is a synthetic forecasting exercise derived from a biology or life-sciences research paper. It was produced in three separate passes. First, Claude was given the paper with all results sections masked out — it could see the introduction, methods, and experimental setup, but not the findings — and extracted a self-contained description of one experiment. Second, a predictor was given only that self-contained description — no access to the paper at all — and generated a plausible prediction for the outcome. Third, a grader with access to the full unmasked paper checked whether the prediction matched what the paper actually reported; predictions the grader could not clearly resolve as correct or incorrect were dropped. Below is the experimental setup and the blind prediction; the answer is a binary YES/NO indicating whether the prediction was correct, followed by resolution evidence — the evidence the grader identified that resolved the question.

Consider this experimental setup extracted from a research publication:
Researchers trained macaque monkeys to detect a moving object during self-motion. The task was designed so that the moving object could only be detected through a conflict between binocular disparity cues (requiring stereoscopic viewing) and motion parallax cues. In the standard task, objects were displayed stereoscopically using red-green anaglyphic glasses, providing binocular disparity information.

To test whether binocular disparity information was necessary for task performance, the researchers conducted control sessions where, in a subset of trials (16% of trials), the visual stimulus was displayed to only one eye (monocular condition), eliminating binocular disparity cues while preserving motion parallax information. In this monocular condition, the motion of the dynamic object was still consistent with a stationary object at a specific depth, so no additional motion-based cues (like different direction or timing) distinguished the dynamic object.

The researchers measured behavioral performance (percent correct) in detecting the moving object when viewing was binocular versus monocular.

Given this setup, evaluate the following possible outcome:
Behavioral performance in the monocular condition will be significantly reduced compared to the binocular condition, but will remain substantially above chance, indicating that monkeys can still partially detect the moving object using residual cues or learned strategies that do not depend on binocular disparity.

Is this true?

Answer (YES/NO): NO